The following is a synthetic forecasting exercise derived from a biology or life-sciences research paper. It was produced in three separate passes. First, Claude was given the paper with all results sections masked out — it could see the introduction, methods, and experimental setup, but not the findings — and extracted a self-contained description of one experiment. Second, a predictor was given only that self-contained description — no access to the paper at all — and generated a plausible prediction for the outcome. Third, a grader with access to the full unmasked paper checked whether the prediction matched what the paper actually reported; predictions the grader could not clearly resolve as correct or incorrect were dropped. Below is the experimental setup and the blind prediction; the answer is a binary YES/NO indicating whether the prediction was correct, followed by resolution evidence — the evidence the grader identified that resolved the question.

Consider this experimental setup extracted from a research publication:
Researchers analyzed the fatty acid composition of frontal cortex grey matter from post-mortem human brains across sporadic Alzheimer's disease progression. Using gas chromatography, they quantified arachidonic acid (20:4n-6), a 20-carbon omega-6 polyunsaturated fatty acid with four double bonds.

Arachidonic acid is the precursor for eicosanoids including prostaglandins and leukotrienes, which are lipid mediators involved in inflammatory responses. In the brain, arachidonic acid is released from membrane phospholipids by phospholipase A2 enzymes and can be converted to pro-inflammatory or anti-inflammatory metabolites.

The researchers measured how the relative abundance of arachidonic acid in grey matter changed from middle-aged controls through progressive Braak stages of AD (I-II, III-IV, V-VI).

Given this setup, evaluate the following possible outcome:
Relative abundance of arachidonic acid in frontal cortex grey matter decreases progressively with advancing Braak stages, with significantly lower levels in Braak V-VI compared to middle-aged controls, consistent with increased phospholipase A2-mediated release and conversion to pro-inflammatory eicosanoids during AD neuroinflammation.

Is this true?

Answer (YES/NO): NO